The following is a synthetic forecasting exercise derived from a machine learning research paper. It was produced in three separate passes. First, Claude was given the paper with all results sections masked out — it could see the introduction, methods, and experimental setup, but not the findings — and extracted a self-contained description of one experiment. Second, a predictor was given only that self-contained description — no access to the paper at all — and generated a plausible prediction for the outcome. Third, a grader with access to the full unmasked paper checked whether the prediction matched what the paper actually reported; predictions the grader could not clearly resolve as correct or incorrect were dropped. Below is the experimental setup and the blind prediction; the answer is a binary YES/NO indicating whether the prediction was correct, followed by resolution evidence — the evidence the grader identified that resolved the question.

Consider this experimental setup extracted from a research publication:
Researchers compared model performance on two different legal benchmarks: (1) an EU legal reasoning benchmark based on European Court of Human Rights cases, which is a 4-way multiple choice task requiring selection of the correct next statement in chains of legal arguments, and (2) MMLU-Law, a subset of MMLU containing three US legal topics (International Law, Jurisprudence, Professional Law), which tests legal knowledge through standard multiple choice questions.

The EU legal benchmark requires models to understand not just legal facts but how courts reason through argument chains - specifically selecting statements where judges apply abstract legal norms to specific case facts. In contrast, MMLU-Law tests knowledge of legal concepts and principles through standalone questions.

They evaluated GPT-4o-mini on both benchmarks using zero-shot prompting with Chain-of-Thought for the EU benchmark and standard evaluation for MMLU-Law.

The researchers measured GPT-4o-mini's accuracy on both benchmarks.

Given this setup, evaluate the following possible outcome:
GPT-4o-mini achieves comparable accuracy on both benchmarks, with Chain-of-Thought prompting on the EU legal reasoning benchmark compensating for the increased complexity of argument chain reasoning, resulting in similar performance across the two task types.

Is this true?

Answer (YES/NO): NO